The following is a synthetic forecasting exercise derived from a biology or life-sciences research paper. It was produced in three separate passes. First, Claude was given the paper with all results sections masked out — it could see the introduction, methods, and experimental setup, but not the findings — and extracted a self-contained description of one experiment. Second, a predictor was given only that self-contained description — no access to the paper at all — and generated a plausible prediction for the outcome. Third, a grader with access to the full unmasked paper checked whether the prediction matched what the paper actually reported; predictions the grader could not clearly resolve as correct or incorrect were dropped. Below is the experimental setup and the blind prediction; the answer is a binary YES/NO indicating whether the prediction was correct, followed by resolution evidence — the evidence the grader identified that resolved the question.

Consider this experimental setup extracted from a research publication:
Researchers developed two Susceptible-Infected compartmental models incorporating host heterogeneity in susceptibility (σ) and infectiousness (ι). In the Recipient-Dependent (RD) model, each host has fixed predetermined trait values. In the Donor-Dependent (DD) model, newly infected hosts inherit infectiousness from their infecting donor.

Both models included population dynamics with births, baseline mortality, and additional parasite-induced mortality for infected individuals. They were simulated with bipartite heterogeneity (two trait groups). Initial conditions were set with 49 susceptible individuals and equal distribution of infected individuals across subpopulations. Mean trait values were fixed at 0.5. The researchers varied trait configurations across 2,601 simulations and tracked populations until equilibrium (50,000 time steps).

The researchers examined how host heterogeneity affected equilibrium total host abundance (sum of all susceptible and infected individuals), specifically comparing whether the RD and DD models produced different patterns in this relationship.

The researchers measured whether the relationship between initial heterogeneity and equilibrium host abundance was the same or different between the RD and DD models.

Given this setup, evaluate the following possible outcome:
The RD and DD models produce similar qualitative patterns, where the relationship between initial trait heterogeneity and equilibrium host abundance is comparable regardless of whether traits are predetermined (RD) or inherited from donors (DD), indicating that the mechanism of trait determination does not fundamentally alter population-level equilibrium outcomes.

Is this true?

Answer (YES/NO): NO